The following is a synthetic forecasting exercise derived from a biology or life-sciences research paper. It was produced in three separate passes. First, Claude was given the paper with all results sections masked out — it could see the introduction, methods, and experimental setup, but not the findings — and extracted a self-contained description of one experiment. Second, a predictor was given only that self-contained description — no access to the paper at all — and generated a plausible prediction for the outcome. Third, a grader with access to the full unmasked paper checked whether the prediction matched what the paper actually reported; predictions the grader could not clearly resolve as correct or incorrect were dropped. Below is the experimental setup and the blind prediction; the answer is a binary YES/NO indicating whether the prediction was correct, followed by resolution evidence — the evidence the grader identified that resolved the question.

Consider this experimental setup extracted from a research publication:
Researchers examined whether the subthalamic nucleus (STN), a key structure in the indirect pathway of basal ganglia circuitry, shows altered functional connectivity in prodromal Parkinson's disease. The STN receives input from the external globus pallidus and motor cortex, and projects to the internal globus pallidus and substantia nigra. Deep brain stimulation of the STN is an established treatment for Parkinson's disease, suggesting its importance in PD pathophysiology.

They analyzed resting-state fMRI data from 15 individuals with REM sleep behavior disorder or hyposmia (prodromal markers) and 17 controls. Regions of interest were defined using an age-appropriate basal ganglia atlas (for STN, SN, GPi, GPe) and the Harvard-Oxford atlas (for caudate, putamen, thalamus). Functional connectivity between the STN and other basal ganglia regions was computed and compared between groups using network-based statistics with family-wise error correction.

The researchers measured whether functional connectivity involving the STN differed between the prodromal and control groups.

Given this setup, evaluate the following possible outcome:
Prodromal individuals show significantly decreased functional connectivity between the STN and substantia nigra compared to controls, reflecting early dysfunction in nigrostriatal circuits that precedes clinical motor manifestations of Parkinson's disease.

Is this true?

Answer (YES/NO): NO